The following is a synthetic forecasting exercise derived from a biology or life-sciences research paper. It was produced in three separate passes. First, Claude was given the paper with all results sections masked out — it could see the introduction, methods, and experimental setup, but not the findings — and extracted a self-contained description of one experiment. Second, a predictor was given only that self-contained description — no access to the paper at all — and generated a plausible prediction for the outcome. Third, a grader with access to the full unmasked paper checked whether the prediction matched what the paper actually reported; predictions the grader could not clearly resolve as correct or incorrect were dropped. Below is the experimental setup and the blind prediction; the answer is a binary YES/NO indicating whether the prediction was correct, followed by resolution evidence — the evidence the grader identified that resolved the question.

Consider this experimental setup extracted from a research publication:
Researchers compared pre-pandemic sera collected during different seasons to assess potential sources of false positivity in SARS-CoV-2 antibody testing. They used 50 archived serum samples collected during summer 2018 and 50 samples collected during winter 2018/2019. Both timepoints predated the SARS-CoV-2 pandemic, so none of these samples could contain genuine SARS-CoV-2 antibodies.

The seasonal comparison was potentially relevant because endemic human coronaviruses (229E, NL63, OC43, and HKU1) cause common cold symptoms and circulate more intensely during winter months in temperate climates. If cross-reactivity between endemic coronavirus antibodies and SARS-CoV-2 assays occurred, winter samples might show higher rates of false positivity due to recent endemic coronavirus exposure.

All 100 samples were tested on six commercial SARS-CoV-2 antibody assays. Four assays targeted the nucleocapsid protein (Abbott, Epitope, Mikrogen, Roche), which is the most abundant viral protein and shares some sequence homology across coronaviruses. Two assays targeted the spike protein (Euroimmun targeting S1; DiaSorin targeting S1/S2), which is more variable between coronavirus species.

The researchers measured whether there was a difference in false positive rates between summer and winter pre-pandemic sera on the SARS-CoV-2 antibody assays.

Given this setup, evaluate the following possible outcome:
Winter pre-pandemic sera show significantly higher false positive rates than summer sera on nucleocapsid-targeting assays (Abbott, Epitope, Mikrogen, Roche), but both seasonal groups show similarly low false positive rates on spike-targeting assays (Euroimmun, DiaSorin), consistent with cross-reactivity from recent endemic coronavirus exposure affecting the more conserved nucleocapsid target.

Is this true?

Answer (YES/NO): NO